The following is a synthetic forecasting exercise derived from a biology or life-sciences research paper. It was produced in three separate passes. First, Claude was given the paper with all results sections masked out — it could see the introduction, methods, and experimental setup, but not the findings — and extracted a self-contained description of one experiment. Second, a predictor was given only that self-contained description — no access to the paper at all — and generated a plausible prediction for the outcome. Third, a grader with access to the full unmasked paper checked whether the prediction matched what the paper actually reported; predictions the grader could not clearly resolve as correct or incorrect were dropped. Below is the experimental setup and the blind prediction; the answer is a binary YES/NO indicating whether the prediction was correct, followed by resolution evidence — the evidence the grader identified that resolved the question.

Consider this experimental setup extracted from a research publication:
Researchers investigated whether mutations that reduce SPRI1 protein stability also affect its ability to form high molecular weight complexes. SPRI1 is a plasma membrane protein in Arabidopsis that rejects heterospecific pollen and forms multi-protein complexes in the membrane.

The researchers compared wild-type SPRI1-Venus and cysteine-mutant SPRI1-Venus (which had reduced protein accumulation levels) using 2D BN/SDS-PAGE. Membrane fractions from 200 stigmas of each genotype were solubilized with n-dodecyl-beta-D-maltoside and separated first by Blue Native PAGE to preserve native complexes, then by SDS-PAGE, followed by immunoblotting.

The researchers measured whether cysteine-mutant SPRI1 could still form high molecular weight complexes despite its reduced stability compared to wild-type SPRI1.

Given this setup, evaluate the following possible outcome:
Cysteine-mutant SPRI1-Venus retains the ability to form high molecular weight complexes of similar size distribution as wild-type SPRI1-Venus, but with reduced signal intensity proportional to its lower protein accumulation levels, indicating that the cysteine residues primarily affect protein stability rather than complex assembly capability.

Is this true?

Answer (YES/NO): NO